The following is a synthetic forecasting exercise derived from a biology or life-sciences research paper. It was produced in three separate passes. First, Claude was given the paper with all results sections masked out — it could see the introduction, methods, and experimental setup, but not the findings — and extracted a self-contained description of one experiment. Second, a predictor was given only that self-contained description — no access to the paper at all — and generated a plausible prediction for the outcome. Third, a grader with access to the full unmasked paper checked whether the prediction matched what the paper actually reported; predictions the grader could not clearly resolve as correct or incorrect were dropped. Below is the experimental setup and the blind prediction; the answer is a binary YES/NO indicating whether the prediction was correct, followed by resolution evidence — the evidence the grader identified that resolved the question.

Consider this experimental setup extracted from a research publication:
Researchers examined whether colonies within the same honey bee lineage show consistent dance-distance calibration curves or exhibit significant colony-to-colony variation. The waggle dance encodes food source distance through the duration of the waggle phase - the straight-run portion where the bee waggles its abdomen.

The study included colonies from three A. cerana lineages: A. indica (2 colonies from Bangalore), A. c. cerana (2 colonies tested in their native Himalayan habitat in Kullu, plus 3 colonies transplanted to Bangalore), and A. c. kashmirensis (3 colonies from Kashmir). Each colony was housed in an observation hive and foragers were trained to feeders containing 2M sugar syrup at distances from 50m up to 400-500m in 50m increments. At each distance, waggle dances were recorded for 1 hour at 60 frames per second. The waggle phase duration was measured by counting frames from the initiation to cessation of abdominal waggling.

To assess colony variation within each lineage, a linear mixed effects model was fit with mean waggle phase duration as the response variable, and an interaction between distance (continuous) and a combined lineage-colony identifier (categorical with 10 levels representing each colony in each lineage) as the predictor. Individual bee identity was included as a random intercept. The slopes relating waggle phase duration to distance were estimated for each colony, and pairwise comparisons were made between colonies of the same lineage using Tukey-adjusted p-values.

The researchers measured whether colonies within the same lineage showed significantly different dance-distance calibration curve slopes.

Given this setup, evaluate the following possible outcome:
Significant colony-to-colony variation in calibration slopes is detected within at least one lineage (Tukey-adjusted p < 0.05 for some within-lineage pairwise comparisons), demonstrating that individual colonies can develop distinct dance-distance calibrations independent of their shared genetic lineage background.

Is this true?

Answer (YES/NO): YES